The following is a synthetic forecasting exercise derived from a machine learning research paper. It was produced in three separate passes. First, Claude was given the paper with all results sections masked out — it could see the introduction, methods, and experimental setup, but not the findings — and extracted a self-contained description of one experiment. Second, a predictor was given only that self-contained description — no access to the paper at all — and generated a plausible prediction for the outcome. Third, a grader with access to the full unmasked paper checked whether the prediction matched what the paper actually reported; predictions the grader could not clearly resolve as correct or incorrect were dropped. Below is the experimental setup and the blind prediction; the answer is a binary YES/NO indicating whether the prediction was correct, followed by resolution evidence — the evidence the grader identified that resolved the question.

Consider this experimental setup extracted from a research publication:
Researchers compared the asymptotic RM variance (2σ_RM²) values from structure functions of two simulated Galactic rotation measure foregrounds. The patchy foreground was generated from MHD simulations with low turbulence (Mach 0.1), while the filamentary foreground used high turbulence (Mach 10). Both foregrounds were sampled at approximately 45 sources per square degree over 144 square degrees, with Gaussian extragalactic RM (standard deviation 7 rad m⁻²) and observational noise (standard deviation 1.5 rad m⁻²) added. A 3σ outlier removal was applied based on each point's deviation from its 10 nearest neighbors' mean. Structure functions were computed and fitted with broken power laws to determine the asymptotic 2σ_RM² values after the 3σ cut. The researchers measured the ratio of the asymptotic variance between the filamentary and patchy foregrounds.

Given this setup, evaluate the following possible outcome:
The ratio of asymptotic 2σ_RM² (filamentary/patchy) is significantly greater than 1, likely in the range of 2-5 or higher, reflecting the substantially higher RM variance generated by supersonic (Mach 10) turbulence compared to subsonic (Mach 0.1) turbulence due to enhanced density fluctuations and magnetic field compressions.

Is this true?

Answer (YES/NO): YES